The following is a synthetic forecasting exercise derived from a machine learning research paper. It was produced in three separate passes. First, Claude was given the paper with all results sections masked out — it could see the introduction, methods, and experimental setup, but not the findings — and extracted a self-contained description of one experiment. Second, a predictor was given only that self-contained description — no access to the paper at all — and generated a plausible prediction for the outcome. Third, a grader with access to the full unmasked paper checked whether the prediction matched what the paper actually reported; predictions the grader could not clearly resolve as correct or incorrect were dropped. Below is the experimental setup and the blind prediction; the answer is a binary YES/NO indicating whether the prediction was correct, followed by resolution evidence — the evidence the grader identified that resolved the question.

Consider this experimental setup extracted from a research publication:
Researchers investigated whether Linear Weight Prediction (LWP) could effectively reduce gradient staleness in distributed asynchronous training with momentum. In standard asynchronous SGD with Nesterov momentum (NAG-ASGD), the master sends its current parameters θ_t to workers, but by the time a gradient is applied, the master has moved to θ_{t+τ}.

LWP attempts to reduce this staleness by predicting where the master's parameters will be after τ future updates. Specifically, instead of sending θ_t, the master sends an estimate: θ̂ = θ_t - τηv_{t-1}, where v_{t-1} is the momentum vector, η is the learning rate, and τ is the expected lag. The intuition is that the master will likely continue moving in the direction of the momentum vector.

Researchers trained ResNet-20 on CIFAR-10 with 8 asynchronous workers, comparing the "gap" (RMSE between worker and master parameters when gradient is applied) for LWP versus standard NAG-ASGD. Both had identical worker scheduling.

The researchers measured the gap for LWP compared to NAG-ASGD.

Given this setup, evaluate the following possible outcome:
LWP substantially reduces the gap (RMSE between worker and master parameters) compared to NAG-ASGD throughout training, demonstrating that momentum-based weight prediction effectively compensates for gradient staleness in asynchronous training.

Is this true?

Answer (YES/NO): NO